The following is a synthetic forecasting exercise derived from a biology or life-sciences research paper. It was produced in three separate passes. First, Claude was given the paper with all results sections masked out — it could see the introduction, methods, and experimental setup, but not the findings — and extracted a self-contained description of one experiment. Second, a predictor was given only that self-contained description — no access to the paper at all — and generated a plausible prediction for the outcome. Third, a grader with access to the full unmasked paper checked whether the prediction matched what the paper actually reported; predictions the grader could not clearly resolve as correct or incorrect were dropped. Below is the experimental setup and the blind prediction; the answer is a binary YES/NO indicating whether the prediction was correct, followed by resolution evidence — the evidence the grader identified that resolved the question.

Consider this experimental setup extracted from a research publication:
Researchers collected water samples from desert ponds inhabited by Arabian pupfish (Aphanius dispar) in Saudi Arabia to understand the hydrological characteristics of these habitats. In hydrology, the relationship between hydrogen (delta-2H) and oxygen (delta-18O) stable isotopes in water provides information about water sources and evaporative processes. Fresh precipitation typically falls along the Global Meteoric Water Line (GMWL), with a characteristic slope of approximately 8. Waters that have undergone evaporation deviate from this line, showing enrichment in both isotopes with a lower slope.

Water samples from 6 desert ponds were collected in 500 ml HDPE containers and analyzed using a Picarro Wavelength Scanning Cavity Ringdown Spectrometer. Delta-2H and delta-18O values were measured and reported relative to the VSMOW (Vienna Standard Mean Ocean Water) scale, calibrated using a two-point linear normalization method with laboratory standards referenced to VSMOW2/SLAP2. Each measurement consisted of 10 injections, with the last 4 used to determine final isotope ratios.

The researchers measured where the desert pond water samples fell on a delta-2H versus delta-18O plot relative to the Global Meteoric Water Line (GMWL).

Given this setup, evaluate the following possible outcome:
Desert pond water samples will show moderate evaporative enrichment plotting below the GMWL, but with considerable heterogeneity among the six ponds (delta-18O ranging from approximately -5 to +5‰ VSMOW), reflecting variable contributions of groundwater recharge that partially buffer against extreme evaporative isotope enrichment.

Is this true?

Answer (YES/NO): NO